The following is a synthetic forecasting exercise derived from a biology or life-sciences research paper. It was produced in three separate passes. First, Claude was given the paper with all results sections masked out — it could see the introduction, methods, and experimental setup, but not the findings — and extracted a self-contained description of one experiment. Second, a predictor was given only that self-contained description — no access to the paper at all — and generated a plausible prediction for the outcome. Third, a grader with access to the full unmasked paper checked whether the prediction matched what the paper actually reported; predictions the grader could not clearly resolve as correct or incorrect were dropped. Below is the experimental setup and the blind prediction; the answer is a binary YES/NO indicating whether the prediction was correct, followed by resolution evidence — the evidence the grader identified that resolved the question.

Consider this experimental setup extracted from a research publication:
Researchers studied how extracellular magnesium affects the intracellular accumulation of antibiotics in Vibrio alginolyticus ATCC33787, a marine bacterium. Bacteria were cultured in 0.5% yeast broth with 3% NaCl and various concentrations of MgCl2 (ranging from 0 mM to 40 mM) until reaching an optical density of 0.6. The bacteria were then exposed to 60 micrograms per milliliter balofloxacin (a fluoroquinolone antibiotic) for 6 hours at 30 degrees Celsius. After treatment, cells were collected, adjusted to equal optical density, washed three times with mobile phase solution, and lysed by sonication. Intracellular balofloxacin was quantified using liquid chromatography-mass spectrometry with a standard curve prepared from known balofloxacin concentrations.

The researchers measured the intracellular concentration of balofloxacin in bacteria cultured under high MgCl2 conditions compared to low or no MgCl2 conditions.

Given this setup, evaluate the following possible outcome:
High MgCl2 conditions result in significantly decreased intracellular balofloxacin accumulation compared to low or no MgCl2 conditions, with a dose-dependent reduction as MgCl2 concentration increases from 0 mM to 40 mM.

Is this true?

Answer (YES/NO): YES